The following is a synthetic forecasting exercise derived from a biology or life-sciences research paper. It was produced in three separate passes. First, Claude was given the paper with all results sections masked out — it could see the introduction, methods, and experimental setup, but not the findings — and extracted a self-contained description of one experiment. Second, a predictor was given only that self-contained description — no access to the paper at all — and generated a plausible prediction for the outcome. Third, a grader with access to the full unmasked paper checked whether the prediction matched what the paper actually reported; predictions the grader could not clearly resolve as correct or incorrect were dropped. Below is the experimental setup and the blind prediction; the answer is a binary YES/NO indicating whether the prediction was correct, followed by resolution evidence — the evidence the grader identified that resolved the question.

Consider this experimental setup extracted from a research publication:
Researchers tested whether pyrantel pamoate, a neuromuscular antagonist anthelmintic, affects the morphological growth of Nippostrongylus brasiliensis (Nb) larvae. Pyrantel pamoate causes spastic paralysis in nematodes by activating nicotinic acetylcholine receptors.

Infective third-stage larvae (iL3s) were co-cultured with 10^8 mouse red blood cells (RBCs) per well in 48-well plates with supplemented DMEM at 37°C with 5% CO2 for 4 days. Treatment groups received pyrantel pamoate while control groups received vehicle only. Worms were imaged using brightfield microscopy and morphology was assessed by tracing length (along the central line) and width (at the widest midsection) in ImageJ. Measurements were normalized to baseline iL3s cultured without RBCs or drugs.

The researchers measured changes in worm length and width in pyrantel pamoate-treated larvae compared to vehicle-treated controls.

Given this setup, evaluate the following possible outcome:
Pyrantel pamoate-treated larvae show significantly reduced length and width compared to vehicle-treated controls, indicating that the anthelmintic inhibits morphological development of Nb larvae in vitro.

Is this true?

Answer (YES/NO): YES